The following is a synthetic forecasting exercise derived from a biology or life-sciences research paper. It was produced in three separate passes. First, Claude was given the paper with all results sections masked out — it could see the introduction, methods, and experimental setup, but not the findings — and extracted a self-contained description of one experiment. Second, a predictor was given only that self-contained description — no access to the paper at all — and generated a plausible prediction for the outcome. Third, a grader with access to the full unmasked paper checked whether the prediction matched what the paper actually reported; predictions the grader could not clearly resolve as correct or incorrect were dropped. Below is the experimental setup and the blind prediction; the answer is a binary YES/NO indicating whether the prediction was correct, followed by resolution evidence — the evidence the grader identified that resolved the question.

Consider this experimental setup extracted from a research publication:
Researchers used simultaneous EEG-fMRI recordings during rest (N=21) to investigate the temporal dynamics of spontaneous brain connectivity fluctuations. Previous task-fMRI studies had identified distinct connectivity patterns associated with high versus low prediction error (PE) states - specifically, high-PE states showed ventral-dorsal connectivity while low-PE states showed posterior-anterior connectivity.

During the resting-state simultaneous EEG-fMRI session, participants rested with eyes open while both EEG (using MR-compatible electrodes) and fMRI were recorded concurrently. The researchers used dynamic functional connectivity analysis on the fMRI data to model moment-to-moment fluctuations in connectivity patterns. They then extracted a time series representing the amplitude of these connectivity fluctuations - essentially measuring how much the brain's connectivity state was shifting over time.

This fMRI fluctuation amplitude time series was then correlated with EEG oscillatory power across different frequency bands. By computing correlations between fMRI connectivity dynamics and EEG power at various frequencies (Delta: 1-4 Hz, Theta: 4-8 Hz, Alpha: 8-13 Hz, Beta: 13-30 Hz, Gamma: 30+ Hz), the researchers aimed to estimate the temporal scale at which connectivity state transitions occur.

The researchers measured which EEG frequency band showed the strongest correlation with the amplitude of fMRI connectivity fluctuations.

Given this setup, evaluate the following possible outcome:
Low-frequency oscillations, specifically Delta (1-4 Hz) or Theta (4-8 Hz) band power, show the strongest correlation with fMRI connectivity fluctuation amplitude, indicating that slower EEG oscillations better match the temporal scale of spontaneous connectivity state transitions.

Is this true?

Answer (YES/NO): YES